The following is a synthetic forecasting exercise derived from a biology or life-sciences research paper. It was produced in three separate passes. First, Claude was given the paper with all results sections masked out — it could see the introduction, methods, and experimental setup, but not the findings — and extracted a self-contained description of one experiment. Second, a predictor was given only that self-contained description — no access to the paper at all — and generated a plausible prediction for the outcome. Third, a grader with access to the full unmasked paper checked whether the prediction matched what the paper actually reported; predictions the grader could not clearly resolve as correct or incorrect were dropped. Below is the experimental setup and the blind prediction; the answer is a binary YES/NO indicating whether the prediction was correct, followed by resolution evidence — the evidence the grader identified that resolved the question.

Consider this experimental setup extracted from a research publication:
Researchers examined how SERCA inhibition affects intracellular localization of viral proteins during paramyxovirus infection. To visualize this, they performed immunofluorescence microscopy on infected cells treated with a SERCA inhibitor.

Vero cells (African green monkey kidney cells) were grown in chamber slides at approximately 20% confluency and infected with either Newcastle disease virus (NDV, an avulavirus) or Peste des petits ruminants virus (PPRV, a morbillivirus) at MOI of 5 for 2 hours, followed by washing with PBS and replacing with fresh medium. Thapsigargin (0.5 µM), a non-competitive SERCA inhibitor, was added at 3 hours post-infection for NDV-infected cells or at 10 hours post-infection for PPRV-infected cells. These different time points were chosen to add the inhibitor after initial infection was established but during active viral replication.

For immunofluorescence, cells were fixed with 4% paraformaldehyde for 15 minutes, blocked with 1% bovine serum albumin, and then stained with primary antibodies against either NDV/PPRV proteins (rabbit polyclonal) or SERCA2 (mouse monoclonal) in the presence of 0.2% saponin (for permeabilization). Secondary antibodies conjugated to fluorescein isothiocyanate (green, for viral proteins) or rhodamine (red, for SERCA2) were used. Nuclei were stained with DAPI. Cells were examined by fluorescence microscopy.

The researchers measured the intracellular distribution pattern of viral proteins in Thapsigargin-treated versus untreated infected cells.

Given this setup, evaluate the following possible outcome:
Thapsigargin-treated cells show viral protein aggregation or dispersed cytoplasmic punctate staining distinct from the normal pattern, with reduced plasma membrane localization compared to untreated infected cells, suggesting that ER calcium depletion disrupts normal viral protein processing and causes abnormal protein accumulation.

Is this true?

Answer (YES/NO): YES